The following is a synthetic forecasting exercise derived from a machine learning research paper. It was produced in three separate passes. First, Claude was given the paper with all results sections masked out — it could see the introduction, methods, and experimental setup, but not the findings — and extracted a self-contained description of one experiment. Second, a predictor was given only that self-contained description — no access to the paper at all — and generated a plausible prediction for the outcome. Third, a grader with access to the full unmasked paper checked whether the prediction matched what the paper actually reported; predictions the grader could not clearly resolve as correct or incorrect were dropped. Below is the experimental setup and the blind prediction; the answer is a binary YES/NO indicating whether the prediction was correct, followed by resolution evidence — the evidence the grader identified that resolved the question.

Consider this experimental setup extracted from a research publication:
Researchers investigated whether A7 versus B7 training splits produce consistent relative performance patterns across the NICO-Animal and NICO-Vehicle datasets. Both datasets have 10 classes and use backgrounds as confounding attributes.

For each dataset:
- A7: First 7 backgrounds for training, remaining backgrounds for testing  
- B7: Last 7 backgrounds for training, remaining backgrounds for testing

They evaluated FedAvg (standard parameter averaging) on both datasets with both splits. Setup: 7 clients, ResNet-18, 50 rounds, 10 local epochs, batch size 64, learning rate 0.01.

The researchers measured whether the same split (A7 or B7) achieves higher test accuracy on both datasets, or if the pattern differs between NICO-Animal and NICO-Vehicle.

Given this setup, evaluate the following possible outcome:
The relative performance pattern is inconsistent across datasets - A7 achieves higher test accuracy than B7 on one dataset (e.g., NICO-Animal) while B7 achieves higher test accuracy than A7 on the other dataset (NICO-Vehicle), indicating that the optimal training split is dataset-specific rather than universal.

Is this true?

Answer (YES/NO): NO